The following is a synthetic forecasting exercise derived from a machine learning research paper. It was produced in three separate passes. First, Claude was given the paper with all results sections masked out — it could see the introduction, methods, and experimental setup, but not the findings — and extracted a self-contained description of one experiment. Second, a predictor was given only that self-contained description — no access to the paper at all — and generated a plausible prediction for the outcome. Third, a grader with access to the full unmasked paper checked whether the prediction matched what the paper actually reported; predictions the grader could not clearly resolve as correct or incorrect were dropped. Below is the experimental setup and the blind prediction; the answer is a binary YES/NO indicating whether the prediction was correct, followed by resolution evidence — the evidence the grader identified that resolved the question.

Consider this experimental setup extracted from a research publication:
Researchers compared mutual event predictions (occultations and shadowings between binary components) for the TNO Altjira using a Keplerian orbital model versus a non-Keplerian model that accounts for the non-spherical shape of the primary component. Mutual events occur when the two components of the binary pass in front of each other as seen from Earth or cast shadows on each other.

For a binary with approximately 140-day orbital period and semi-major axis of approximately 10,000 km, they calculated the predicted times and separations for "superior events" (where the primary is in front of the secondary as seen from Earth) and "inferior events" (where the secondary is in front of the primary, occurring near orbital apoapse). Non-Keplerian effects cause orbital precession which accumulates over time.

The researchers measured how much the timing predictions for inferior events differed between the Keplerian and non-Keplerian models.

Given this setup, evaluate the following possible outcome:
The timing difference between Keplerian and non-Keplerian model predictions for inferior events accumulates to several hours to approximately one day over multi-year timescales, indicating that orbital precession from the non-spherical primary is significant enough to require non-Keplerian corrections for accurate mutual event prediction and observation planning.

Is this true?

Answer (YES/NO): NO